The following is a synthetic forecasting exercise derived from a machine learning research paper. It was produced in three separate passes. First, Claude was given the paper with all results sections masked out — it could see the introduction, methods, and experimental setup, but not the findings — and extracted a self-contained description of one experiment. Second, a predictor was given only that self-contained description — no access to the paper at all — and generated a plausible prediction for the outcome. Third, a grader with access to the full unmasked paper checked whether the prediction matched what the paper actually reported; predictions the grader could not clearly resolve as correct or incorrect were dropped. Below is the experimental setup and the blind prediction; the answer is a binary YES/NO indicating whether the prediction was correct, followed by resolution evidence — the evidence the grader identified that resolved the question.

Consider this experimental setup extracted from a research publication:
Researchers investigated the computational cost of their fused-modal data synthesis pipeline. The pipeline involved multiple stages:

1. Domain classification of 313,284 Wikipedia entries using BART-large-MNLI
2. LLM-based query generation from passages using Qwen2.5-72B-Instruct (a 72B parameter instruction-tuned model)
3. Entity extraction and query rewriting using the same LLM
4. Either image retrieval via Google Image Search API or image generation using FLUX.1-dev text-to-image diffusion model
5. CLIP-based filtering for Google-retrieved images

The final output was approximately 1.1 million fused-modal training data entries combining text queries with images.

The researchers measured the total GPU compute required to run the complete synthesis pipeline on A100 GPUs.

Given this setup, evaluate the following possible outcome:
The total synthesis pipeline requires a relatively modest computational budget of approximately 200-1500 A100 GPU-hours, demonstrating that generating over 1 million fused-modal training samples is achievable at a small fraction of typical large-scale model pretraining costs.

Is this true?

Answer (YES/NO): YES